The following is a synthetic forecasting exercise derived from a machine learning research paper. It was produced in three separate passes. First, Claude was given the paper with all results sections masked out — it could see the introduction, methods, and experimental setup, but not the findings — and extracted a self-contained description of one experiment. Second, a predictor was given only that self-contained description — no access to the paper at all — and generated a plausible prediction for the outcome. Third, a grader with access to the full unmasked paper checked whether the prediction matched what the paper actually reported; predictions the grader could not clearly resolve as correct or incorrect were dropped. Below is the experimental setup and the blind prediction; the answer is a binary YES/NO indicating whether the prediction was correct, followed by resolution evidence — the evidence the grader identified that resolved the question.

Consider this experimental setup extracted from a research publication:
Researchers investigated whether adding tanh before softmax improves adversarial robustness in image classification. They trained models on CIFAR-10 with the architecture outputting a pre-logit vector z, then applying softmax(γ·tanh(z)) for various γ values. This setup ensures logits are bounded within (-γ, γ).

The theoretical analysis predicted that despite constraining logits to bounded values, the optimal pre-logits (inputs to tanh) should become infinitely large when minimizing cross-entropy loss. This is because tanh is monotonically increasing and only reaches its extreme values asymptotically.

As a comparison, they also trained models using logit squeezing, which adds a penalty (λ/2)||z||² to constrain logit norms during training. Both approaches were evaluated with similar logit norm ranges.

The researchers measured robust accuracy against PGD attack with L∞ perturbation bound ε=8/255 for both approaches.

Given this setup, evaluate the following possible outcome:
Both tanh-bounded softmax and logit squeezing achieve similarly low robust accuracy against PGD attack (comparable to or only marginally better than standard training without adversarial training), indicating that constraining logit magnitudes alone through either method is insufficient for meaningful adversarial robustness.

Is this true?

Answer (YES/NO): NO